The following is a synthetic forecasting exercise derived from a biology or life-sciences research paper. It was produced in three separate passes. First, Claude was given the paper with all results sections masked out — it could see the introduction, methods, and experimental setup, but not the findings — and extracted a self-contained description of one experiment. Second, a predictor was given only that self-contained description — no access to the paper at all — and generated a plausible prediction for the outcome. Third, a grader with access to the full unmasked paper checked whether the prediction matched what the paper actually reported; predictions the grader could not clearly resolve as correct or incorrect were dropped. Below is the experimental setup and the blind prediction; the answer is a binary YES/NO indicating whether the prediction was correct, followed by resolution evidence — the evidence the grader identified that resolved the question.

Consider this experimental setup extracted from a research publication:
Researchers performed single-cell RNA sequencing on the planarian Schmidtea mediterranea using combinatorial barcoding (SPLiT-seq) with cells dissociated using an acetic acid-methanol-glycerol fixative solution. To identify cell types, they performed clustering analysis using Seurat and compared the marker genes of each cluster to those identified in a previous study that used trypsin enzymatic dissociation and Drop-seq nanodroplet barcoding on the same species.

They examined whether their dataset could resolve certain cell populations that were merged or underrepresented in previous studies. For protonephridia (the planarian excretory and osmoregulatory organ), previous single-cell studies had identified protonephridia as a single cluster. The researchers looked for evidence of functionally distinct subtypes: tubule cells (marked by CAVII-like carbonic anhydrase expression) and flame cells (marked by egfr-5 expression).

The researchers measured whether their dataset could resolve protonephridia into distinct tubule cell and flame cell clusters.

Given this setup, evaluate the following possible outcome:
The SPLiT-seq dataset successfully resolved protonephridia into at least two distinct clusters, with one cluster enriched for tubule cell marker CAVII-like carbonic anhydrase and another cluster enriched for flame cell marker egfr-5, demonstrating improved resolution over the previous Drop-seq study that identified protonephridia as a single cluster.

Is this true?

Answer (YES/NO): NO